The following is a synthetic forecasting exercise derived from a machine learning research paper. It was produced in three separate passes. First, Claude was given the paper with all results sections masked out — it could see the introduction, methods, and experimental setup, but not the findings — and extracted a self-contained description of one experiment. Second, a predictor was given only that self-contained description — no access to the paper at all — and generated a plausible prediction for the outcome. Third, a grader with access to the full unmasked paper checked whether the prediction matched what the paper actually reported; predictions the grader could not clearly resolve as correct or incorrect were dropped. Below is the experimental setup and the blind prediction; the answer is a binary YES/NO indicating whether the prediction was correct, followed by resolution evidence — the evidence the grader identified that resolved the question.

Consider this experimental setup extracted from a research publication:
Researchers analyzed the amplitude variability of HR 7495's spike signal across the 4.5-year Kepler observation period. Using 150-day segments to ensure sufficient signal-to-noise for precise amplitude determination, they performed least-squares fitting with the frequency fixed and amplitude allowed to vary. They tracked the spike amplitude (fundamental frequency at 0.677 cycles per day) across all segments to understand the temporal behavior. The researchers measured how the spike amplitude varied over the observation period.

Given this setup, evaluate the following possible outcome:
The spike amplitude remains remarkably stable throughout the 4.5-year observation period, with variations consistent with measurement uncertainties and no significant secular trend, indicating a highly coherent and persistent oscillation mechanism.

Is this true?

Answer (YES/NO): NO